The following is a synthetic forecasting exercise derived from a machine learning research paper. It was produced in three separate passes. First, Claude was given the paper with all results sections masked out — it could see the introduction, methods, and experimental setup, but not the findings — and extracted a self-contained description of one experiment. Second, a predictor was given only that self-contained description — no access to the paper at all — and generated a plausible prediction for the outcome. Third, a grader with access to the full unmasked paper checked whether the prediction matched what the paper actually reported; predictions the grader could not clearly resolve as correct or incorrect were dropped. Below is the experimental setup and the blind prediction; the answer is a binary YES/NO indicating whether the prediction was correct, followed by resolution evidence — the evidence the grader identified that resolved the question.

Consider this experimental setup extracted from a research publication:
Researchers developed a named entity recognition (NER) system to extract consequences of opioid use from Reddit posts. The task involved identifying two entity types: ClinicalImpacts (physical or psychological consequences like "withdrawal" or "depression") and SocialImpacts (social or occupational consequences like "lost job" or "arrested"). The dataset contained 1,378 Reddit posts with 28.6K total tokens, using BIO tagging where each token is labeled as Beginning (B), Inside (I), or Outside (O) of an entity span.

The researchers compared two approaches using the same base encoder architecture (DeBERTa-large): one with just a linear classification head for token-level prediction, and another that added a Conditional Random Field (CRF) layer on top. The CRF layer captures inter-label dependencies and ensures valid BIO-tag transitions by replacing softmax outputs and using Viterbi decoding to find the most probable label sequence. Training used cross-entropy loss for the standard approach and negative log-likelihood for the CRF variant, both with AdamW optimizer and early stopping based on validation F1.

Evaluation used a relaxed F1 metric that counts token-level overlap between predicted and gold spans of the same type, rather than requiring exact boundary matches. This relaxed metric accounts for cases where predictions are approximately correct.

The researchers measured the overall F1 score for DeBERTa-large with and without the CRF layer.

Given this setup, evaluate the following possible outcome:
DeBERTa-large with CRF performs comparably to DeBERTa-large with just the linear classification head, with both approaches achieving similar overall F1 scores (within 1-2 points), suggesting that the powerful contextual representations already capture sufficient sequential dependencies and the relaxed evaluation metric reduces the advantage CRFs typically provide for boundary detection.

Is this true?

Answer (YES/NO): NO